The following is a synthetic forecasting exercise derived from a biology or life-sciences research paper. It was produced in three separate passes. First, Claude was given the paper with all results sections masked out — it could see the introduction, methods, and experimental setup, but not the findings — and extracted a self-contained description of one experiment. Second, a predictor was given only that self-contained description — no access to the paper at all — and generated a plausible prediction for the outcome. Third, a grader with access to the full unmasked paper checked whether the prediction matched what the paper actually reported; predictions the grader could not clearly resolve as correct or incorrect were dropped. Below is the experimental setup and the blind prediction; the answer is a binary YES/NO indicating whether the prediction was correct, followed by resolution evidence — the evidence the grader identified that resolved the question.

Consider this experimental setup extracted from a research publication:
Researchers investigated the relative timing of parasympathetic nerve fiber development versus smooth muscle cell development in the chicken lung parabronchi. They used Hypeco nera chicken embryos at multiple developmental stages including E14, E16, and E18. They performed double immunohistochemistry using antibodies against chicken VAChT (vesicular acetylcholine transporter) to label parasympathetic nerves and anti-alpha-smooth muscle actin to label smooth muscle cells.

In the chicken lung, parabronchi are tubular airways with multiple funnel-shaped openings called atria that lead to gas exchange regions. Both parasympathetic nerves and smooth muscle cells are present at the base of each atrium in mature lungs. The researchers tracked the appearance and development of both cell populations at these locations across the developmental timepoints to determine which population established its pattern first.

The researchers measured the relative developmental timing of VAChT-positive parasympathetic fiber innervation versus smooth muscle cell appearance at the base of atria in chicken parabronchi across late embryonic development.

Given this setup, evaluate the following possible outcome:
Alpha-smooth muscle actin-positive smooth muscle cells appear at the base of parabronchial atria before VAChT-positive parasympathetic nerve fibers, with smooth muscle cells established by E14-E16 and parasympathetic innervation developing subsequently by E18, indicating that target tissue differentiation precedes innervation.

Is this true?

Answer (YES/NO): NO